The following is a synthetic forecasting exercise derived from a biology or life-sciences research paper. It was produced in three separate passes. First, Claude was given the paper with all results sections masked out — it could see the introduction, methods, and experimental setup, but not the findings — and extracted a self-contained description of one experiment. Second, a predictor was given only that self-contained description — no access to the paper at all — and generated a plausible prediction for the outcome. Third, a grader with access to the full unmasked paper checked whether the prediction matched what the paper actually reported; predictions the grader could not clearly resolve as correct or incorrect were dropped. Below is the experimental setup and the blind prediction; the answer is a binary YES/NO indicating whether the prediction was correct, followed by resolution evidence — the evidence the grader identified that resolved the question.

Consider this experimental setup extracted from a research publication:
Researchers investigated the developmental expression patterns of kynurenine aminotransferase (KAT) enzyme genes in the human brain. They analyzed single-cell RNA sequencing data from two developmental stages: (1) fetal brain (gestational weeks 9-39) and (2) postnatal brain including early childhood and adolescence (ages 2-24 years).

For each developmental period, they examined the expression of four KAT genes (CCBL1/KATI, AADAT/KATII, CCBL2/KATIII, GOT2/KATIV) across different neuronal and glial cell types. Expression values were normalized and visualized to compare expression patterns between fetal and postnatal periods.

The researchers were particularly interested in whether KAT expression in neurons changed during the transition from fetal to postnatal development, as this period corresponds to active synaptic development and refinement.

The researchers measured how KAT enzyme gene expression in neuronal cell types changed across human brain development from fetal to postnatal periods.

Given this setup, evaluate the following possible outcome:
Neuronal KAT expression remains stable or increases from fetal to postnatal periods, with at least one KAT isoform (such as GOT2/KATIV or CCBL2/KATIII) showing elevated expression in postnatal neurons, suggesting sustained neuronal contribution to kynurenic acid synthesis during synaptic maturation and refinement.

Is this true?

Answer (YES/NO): NO